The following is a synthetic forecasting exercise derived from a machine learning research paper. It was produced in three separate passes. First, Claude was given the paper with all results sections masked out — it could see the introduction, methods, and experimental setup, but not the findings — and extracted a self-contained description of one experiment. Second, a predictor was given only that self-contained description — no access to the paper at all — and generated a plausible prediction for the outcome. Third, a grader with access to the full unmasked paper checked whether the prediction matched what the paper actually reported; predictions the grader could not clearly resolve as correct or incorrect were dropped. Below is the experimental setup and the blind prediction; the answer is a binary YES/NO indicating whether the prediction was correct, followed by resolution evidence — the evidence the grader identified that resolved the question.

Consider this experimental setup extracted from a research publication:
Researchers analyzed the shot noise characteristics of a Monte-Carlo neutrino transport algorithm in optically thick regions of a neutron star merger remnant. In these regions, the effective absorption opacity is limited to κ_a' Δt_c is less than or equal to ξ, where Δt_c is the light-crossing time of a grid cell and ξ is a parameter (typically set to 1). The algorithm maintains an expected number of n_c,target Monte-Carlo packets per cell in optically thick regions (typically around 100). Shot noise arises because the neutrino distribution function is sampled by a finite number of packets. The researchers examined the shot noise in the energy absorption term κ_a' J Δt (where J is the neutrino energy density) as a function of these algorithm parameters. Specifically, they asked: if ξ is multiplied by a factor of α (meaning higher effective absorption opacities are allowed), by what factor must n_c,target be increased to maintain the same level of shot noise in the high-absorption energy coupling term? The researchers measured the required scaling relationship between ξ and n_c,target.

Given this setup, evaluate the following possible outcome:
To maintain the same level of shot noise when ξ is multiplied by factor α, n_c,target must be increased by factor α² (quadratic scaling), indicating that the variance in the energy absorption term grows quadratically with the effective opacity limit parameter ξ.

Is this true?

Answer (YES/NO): YES